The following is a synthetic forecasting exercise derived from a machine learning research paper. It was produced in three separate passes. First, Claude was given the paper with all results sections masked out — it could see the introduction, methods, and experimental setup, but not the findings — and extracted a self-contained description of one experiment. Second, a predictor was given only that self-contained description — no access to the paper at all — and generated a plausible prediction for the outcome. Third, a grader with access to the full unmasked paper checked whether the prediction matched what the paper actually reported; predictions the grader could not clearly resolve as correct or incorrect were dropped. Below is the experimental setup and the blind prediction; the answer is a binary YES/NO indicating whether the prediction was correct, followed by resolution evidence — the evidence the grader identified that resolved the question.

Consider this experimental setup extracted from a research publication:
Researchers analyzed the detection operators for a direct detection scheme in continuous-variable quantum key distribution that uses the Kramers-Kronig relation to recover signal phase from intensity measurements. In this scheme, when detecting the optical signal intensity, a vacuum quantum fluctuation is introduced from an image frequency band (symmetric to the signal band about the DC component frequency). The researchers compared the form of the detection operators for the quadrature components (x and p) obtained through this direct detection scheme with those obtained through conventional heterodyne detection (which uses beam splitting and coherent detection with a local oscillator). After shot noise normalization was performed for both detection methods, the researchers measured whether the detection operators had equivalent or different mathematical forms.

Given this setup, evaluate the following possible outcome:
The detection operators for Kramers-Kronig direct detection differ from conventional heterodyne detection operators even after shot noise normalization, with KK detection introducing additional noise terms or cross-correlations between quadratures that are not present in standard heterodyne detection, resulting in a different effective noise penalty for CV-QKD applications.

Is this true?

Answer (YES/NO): NO